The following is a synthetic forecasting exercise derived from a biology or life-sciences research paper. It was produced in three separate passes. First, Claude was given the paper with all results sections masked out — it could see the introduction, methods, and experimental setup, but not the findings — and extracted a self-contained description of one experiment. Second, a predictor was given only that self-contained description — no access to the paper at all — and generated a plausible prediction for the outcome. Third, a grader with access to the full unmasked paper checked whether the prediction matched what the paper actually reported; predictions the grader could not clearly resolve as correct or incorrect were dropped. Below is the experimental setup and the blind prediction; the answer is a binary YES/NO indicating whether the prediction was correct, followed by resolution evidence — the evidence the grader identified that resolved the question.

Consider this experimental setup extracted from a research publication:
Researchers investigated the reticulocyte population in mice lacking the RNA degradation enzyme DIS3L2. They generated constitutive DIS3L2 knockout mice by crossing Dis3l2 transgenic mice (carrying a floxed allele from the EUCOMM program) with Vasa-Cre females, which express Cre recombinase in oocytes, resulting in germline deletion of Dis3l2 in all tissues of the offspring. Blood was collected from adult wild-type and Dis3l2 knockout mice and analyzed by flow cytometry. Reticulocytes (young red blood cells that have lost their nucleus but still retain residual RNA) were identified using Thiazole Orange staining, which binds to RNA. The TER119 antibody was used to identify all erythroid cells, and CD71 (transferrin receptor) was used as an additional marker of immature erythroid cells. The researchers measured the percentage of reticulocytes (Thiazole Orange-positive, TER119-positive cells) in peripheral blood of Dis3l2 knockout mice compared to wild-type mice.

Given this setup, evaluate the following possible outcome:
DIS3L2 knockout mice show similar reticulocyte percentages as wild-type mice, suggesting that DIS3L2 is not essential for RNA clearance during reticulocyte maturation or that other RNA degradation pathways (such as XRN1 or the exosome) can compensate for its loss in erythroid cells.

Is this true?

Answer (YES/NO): NO